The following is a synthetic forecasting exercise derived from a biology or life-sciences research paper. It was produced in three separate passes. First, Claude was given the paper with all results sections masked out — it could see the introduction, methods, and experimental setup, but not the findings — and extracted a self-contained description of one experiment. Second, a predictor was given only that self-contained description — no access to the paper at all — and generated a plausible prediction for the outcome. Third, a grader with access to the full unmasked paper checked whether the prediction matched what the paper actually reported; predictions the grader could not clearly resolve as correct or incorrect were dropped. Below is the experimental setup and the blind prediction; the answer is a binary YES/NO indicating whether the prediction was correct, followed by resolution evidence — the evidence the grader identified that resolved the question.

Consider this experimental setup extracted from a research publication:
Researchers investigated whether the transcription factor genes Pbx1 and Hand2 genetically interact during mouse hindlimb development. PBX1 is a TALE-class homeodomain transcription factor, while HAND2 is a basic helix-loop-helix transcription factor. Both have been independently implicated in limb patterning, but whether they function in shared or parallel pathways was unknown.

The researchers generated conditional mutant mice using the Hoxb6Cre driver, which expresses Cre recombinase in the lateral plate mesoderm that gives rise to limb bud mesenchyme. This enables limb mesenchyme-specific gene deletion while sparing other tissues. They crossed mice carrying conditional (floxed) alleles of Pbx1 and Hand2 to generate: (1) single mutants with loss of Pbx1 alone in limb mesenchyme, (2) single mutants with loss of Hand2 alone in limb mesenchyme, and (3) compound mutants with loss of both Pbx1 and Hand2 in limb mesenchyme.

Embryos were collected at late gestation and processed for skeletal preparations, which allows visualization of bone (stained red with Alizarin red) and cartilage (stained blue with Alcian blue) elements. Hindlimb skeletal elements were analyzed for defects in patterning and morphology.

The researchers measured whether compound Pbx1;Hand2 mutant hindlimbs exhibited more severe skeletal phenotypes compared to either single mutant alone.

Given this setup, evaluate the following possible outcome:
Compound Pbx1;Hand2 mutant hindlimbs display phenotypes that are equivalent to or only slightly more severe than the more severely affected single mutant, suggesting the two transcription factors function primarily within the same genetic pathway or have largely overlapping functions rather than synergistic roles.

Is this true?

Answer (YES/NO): NO